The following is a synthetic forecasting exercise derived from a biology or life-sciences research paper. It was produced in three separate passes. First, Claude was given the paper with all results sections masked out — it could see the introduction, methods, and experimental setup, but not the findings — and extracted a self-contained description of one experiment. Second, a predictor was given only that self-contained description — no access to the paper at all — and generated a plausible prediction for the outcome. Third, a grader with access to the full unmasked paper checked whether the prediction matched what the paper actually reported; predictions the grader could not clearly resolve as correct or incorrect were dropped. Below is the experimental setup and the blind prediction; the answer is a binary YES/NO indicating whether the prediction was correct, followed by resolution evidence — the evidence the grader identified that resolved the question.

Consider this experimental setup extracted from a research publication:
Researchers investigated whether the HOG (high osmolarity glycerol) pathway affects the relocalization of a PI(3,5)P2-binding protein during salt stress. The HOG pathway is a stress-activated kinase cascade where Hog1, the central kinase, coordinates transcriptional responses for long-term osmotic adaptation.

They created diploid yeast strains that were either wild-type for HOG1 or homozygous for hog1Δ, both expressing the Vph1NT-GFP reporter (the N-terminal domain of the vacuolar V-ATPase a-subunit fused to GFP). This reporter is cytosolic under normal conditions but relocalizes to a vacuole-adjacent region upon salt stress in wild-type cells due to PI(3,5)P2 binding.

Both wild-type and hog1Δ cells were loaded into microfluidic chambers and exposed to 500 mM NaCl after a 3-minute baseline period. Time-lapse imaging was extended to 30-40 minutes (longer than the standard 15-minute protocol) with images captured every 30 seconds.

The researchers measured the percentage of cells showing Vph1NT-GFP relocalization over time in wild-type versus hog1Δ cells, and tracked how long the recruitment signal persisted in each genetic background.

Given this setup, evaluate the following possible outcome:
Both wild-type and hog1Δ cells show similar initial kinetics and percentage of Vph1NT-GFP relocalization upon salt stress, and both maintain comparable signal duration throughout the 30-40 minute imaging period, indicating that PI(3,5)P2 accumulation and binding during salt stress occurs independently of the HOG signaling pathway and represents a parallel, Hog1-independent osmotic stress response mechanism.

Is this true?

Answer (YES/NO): NO